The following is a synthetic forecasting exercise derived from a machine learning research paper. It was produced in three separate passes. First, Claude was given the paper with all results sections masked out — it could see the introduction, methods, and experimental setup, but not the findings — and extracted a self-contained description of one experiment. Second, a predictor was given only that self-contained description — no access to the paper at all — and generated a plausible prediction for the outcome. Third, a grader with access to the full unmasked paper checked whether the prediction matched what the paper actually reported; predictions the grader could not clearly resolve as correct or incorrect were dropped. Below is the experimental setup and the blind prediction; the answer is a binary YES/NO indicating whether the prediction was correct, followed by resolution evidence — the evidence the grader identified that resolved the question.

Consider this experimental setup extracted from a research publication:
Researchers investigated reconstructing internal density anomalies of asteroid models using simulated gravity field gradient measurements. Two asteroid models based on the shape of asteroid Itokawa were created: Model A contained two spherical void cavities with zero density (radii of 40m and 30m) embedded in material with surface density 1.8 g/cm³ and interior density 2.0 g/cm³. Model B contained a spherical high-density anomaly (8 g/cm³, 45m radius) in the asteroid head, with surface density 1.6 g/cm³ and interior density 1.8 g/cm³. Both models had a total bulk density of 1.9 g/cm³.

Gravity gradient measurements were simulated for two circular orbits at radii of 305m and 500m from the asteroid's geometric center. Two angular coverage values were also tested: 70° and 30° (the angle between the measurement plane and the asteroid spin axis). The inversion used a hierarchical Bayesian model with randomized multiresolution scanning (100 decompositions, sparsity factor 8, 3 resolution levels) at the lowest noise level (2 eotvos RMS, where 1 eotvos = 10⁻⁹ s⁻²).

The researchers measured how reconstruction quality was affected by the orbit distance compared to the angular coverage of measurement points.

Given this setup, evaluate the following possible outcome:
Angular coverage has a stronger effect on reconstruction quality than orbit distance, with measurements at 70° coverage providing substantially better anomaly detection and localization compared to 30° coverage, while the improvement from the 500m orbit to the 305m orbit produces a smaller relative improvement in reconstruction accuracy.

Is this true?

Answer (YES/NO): NO